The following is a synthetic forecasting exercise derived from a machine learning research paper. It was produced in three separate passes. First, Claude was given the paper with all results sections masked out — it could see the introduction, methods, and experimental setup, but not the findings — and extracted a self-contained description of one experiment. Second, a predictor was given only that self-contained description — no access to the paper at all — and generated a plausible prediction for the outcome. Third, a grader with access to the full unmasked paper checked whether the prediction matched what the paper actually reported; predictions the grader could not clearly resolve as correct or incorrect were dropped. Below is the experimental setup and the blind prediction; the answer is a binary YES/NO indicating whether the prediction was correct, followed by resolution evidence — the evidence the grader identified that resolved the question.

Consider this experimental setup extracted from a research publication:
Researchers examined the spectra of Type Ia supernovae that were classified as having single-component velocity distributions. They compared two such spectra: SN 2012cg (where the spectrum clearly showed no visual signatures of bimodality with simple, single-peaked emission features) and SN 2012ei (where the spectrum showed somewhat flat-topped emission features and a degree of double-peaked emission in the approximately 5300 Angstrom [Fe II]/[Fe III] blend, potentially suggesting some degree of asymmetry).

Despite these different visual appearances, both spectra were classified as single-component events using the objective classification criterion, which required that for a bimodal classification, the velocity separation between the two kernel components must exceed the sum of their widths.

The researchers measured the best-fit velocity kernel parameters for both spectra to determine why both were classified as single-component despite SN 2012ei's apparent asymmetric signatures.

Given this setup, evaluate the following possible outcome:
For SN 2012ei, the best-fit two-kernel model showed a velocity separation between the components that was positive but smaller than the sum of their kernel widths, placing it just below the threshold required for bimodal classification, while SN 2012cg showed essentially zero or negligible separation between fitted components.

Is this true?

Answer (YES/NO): NO